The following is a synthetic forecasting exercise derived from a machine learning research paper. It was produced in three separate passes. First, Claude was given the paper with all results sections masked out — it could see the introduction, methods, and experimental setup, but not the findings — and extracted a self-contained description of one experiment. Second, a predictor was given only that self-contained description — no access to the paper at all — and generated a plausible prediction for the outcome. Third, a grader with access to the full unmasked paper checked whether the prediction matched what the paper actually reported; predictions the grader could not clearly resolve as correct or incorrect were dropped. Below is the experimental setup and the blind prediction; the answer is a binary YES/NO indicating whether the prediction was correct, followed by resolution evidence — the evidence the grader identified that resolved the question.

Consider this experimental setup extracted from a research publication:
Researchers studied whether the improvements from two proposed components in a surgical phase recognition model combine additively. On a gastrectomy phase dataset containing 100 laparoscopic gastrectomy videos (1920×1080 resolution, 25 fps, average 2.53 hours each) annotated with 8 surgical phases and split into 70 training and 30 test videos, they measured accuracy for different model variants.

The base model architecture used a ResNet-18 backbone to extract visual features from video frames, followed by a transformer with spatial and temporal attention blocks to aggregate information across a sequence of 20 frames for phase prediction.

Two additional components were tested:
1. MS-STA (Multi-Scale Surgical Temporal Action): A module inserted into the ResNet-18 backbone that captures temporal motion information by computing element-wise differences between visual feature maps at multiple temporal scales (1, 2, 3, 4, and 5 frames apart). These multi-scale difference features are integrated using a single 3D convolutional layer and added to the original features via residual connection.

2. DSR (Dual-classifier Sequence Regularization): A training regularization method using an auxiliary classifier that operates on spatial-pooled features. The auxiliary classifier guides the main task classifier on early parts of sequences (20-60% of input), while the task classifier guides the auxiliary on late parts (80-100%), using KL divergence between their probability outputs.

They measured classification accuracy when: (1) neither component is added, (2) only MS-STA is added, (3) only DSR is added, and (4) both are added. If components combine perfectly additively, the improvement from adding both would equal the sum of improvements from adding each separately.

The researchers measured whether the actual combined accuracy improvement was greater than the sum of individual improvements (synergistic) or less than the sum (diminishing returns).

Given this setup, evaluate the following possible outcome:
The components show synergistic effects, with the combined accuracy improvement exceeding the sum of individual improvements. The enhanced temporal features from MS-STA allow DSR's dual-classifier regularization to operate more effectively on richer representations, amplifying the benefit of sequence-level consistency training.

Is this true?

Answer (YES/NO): NO